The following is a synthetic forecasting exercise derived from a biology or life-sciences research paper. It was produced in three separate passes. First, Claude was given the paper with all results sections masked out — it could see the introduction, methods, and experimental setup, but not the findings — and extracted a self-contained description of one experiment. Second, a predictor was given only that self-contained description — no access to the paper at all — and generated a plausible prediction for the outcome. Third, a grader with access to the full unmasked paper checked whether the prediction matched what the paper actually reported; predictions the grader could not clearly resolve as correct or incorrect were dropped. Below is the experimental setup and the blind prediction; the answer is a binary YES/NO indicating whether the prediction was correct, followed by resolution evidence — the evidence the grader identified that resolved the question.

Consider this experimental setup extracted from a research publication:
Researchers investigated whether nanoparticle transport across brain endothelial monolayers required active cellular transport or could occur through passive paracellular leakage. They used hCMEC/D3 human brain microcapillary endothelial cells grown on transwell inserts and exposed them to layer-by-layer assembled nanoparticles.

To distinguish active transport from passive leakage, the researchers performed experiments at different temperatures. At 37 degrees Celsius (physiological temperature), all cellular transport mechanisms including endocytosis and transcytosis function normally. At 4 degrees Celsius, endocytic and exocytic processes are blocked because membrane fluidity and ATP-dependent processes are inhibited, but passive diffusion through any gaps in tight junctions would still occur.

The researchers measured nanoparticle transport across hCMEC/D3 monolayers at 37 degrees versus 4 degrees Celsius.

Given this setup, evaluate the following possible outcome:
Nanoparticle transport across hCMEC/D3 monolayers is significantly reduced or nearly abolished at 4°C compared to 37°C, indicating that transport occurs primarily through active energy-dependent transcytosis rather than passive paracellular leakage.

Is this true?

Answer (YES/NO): YES